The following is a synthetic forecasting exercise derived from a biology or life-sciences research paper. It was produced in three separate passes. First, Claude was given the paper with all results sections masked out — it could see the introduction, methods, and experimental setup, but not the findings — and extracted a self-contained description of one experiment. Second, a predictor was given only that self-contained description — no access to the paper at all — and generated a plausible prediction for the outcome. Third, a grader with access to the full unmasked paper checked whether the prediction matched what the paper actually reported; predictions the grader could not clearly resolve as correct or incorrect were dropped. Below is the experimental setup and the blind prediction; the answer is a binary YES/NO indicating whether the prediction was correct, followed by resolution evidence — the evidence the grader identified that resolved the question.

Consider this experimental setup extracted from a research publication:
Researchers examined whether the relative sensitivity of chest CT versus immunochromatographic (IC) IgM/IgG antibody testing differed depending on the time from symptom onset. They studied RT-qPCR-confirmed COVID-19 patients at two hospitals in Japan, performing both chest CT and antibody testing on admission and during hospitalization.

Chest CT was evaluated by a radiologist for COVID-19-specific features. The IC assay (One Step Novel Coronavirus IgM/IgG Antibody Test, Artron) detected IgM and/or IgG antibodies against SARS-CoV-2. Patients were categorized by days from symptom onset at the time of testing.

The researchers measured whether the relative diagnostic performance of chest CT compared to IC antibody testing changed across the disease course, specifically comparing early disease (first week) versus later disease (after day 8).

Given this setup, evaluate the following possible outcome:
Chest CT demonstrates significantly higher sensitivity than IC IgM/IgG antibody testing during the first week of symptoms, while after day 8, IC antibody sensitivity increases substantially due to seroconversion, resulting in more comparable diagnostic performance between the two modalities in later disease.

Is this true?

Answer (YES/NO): YES